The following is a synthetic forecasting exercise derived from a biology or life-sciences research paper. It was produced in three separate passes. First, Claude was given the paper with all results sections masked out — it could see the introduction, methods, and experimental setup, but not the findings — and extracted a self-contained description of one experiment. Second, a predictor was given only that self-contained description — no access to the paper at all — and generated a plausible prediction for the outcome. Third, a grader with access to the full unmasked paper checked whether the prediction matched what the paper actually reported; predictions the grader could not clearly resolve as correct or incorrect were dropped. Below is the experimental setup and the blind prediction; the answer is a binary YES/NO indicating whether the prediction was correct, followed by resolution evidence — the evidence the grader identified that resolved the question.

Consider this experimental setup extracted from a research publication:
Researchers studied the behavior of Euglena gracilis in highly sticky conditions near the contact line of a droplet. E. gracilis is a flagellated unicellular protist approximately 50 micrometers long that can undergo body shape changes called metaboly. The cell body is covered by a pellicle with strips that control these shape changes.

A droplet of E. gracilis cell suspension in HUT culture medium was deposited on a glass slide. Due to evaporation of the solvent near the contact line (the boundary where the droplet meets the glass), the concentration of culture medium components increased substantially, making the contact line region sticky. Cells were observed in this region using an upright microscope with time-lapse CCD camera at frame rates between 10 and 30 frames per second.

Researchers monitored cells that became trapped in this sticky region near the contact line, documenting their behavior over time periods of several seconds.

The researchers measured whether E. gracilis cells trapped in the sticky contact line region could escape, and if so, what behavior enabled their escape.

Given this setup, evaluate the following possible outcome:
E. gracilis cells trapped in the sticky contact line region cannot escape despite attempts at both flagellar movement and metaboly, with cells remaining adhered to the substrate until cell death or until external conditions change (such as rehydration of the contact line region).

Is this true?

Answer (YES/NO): NO